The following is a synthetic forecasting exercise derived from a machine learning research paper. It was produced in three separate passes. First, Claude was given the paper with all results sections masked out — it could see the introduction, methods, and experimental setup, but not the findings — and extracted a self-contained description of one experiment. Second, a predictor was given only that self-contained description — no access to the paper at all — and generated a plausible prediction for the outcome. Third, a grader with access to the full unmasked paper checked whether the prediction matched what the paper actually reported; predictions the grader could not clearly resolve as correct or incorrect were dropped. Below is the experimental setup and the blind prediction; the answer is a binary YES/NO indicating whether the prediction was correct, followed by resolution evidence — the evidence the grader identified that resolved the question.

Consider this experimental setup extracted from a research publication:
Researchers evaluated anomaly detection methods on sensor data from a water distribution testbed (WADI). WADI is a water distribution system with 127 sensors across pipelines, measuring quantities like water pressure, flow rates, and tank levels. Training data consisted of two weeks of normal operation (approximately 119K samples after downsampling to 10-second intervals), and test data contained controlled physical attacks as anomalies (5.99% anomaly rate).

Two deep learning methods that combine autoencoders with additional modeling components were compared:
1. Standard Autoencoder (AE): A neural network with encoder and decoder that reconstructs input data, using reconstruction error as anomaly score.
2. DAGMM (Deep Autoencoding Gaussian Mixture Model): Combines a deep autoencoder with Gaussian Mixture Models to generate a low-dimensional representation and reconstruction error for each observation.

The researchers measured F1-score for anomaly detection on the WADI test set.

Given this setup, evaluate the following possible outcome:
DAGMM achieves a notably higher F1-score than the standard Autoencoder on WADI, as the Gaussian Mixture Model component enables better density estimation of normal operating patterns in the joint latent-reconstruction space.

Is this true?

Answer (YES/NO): NO